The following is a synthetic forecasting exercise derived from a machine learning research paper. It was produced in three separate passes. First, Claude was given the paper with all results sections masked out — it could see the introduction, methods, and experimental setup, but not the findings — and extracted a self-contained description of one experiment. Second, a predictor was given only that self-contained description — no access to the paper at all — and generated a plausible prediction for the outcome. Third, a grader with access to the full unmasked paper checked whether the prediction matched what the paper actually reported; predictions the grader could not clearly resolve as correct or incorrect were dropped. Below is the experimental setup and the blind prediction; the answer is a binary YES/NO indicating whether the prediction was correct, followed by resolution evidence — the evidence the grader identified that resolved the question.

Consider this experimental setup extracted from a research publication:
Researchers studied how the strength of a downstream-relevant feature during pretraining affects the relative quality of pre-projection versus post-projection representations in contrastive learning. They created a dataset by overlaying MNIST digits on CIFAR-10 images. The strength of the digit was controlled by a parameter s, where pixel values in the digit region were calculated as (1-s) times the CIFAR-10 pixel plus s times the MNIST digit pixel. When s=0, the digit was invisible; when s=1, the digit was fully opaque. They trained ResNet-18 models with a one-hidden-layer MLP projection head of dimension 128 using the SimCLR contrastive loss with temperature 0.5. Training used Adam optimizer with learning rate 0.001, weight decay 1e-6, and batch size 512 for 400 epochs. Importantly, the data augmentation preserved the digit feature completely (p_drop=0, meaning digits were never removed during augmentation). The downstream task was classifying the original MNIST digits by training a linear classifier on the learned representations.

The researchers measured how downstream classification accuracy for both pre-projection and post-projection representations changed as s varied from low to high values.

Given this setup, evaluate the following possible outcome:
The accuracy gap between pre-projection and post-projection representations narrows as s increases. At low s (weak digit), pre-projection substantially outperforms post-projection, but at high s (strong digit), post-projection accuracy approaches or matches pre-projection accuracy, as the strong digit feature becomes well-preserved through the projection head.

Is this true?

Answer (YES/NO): NO